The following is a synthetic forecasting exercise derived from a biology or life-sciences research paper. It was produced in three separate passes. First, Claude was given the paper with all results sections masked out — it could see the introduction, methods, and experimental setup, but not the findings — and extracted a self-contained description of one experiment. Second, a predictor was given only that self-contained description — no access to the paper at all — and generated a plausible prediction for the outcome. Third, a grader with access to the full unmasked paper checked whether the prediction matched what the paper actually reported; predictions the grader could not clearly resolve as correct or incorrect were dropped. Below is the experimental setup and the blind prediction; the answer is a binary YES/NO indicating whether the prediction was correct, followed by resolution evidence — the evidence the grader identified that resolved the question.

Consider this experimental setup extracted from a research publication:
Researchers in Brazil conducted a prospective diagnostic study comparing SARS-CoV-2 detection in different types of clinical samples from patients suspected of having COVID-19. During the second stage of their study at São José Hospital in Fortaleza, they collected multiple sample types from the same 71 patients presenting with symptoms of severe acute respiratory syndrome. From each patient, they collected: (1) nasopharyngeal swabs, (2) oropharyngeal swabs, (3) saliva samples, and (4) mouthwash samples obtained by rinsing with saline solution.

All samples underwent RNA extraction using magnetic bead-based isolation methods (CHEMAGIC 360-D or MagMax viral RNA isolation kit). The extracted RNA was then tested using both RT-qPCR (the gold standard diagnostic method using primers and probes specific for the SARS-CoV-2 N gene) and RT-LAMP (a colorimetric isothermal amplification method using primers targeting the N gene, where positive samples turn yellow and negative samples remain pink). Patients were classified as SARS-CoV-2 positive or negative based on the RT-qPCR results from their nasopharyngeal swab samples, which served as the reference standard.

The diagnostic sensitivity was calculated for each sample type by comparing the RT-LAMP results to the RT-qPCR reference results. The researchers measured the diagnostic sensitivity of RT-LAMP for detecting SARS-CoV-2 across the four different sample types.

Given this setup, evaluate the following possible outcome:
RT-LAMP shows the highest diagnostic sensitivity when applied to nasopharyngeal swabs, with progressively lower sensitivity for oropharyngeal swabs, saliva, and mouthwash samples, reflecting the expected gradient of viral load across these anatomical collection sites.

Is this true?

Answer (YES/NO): NO